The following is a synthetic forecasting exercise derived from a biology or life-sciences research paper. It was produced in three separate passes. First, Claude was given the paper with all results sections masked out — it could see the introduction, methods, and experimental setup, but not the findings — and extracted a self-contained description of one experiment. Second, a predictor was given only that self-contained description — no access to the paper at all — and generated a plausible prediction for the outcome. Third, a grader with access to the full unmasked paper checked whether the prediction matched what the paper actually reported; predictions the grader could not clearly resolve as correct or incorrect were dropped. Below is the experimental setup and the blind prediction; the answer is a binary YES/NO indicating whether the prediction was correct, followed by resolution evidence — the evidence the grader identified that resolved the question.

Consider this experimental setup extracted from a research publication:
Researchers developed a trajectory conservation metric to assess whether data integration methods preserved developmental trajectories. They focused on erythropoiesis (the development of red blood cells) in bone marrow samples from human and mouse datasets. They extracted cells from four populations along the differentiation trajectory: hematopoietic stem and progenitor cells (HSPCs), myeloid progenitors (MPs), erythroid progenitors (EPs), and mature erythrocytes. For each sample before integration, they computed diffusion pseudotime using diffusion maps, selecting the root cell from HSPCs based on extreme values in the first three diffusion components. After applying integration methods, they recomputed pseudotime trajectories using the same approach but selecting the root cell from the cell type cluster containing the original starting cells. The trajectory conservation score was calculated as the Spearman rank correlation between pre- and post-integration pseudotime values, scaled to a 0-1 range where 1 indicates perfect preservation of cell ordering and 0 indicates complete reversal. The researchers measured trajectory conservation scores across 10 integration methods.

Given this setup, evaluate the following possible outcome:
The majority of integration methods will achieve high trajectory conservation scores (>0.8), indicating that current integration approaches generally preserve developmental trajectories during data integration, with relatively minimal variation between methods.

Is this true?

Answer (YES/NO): NO